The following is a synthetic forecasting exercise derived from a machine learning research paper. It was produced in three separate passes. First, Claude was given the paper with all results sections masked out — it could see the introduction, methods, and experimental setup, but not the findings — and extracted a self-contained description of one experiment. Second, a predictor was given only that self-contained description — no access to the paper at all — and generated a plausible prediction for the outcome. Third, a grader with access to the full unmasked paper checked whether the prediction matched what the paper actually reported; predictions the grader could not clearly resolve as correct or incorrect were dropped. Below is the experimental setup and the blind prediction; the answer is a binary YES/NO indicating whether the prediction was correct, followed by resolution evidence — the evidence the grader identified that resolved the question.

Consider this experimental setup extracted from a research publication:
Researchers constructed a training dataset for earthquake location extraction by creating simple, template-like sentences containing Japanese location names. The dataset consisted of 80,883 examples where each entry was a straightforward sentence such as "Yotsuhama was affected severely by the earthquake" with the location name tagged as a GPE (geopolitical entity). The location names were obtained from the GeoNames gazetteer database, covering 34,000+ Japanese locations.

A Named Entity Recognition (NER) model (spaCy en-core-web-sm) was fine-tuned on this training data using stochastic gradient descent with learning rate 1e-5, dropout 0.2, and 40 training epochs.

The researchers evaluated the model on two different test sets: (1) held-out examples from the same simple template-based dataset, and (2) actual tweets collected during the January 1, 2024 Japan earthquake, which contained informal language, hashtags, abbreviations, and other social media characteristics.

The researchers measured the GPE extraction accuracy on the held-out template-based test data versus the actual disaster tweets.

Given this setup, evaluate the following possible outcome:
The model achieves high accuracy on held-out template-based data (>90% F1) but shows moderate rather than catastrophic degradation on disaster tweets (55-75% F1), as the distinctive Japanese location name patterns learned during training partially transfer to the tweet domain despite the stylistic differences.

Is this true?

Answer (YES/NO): NO